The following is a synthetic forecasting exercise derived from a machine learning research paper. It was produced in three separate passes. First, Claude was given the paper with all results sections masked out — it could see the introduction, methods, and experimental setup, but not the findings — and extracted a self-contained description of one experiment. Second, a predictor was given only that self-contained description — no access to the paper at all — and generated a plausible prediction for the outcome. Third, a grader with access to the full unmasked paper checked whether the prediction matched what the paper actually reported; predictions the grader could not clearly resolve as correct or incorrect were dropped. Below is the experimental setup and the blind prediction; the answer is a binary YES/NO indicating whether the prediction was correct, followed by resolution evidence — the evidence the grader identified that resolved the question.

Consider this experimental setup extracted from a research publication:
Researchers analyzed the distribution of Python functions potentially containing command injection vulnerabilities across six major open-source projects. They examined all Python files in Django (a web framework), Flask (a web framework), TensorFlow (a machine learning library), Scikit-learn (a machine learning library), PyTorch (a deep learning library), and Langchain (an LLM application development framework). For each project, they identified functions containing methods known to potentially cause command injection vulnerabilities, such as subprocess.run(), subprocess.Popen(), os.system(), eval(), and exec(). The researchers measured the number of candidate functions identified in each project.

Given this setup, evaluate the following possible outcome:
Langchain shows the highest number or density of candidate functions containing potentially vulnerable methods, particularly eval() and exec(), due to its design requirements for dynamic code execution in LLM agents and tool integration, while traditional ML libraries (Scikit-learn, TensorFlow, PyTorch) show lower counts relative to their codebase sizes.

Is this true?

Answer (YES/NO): NO